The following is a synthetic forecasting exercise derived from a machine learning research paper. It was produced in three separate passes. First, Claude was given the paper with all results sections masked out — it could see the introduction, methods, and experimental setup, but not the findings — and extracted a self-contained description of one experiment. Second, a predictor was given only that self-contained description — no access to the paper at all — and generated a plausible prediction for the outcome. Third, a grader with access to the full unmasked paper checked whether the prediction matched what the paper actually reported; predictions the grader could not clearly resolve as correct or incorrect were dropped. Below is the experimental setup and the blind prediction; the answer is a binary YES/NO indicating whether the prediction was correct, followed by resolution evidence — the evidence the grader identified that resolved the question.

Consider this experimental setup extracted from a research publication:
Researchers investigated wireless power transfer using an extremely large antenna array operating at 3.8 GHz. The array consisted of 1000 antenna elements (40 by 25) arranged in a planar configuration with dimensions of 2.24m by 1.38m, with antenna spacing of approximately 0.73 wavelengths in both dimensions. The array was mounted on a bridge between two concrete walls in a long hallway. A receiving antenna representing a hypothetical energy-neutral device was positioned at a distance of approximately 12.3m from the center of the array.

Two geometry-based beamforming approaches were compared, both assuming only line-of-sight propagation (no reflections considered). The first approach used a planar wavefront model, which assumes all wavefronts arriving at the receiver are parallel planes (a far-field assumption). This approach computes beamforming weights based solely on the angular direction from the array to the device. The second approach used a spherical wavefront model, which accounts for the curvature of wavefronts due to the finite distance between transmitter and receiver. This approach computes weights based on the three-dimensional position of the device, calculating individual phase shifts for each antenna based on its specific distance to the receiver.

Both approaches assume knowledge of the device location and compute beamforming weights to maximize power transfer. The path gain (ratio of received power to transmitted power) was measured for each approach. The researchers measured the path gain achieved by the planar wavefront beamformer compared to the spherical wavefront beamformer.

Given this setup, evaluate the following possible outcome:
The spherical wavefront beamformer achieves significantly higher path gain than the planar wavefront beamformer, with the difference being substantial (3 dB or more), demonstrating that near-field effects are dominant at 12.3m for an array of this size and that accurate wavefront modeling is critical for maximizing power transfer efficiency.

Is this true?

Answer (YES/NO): YES